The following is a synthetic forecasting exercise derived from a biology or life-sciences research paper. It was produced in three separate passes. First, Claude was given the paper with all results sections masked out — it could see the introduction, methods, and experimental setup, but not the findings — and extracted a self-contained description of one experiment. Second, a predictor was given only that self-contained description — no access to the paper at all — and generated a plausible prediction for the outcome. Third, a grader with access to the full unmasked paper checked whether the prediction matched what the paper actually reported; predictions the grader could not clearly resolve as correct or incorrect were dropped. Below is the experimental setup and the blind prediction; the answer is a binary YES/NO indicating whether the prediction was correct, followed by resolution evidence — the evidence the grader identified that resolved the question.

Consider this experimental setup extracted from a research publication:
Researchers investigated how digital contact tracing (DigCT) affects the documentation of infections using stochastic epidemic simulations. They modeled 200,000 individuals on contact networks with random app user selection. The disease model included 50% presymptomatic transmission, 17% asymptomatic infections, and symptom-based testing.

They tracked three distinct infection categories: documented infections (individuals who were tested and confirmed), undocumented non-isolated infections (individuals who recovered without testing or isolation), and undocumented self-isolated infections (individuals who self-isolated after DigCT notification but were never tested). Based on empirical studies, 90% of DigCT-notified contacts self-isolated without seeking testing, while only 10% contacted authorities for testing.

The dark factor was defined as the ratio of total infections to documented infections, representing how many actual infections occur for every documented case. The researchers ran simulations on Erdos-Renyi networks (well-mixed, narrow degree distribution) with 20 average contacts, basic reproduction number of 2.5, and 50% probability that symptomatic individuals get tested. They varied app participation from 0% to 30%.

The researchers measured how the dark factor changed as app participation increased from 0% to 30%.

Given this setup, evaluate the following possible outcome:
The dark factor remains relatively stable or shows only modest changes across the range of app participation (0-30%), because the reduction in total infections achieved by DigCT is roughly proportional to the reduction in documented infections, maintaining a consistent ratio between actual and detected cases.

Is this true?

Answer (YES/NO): YES